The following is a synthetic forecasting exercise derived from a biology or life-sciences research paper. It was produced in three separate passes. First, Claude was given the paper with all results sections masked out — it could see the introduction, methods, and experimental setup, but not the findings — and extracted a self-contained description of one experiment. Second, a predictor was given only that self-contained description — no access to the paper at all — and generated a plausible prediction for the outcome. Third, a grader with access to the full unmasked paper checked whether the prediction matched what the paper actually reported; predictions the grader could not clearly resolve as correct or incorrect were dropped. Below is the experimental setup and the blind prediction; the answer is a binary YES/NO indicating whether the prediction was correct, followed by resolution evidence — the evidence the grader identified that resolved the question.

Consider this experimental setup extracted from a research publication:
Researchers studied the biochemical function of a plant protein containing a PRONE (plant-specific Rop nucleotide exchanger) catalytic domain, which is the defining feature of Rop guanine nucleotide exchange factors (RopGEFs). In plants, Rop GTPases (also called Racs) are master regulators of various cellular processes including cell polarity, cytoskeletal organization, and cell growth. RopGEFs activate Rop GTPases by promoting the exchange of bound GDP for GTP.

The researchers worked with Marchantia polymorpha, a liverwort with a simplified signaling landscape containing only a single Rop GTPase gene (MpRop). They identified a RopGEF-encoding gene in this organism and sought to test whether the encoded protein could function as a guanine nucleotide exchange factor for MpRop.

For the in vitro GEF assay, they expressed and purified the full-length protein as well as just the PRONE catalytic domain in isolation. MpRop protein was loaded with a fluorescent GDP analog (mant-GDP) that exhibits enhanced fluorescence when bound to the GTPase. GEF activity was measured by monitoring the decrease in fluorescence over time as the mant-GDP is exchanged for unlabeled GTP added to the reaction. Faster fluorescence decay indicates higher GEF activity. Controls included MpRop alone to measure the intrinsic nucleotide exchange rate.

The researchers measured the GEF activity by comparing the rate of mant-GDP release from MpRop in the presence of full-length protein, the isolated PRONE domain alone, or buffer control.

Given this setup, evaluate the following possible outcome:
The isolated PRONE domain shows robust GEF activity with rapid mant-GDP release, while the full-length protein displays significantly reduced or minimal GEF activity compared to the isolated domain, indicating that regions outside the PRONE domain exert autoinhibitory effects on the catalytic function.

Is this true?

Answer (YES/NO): NO